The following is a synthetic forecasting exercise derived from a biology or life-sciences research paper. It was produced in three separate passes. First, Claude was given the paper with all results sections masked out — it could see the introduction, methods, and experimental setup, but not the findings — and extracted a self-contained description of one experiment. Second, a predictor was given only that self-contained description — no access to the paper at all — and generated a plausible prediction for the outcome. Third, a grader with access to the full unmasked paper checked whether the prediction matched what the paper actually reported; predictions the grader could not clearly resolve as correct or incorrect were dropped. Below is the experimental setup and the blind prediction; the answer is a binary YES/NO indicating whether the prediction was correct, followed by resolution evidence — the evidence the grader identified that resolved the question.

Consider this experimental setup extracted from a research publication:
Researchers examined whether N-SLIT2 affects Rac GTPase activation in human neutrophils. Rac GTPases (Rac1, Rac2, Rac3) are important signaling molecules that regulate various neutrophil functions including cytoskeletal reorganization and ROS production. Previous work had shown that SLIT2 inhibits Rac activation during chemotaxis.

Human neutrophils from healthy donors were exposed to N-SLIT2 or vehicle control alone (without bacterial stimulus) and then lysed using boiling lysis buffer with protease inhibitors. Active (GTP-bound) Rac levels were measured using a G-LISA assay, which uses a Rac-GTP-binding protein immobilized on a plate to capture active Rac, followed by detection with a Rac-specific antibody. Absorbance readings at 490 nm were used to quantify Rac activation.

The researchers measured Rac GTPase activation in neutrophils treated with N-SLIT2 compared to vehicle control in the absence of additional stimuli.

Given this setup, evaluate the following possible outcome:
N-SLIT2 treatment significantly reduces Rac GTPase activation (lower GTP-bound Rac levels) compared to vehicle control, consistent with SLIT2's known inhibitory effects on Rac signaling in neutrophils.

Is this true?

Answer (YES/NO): NO